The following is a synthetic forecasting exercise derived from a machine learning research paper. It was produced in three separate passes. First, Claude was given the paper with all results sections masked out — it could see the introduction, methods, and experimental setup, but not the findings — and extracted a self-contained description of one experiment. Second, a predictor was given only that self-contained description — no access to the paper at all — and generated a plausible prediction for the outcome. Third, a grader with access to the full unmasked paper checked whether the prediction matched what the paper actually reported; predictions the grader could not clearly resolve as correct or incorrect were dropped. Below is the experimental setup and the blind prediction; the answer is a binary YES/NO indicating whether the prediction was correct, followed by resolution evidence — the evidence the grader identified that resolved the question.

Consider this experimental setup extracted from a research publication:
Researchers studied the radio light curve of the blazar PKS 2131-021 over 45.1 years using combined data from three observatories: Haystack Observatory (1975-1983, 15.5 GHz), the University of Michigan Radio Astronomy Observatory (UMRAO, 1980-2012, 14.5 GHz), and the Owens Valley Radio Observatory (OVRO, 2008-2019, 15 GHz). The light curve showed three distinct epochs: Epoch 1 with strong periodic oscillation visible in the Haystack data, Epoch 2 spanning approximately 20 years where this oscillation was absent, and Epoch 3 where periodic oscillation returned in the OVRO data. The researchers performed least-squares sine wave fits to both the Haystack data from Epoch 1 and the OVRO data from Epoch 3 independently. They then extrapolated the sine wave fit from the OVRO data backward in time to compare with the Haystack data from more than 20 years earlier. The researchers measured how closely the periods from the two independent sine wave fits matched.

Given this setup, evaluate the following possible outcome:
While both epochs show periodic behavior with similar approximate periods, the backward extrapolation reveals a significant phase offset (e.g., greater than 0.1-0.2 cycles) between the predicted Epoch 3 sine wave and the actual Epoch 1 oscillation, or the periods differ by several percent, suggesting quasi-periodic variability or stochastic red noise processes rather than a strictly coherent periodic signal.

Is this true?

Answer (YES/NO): NO